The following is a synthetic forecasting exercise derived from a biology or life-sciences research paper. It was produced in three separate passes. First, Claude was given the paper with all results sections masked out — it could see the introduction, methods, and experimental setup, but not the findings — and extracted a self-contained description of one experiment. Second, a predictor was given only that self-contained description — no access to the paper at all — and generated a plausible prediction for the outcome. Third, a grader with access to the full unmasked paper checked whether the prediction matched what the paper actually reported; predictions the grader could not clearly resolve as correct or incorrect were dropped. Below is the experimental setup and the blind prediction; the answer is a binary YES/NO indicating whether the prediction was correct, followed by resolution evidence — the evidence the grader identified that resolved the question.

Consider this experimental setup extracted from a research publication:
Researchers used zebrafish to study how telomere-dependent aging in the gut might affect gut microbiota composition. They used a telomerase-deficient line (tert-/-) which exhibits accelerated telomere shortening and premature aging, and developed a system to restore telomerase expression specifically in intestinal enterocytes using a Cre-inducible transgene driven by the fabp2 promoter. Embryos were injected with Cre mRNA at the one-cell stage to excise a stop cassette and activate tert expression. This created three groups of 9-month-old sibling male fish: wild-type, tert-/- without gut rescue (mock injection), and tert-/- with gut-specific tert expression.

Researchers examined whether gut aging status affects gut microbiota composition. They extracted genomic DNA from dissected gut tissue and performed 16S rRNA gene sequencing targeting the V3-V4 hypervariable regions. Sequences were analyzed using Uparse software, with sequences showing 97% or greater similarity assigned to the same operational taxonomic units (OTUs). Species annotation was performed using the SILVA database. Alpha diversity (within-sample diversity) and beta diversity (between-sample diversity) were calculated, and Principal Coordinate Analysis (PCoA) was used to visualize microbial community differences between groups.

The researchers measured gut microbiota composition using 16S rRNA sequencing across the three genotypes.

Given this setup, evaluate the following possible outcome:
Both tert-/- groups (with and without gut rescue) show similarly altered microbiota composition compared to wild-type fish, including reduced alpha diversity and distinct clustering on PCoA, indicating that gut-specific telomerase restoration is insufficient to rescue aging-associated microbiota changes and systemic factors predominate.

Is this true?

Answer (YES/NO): NO